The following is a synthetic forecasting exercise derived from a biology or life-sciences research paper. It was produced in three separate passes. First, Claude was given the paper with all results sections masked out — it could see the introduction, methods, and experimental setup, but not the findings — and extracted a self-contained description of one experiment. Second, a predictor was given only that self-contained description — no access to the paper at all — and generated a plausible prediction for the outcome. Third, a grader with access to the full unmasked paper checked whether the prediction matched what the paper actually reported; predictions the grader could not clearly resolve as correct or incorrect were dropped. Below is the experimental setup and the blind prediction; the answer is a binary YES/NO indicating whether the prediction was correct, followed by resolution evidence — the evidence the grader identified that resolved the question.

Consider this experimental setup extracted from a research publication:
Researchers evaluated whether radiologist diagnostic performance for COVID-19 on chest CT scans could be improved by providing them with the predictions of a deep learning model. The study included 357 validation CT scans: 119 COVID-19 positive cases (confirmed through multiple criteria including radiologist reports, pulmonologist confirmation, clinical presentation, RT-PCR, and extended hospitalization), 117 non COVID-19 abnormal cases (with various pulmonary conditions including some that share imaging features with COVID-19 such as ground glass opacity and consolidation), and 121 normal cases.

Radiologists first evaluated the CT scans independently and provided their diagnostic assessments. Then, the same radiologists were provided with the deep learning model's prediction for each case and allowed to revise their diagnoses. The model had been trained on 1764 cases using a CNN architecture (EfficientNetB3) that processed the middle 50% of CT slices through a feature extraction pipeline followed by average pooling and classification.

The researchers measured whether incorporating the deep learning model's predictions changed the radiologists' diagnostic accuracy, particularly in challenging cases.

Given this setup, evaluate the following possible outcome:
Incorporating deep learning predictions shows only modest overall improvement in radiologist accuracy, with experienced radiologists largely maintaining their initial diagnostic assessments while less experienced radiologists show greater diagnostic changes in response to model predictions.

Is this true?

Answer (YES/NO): NO